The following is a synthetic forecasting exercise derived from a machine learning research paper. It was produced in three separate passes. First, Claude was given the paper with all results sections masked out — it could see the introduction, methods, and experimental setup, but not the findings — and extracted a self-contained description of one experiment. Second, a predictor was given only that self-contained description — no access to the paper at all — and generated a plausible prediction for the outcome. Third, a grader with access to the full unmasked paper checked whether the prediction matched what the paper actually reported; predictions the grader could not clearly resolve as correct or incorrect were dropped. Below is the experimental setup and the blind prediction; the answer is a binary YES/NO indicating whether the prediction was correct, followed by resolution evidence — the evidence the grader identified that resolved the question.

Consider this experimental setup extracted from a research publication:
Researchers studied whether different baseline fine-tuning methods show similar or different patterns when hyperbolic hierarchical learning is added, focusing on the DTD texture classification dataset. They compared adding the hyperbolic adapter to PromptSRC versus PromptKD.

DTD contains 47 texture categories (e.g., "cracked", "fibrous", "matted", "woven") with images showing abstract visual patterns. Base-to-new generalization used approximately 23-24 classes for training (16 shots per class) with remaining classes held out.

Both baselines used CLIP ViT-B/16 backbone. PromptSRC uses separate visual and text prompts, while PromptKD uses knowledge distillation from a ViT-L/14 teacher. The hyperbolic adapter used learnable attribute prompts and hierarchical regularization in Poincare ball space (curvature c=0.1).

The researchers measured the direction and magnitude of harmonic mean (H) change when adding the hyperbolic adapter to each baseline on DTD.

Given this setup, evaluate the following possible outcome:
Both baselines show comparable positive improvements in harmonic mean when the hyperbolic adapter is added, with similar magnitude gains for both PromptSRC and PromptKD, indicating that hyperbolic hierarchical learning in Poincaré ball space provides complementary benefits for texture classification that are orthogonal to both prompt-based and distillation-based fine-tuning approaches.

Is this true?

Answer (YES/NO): NO